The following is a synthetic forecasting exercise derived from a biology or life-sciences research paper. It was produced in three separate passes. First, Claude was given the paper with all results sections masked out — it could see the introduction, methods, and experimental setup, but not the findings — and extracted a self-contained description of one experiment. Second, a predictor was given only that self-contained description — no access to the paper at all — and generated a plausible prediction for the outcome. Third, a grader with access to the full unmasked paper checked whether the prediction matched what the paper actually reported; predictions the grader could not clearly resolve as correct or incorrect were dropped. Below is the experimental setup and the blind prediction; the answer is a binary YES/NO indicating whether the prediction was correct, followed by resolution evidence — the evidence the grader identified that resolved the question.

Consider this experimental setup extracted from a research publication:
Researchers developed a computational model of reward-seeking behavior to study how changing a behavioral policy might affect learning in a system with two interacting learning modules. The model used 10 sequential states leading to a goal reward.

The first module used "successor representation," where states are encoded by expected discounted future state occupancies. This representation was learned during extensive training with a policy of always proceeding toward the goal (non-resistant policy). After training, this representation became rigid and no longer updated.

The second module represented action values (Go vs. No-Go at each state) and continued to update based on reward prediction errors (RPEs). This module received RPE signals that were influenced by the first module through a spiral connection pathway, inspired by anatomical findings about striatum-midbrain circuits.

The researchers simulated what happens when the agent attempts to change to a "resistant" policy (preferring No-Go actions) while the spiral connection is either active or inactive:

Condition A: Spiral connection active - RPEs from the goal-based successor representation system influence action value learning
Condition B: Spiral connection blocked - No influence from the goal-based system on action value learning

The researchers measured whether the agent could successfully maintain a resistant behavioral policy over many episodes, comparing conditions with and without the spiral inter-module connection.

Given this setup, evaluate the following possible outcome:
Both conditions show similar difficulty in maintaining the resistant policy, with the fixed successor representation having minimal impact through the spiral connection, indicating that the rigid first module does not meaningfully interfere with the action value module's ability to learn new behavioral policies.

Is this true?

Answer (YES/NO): NO